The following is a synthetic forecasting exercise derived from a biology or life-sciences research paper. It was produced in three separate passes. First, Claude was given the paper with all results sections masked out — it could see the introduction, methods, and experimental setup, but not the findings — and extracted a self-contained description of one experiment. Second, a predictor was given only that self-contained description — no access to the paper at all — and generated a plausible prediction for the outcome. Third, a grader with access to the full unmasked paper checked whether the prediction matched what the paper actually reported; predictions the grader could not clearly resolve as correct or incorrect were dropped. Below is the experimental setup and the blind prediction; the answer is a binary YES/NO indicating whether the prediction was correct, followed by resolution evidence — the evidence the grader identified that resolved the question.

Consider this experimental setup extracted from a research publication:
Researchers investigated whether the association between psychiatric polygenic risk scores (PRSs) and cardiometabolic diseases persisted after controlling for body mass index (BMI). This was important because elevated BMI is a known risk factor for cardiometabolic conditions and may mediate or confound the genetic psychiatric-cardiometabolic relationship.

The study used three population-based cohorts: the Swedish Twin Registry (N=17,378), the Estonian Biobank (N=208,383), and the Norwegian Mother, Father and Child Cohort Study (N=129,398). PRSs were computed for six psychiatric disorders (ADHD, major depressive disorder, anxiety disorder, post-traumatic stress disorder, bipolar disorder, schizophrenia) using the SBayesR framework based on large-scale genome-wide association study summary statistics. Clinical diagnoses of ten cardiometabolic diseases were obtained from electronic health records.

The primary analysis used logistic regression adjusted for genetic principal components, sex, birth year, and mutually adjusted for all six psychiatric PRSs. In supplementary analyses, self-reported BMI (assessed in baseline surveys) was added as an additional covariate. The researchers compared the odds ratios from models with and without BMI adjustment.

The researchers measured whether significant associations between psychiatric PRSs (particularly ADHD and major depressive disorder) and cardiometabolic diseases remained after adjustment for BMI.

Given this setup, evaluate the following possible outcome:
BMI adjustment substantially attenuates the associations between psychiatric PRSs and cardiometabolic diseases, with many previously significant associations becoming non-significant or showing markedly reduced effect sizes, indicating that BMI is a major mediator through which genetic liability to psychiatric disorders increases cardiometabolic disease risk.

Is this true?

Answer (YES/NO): NO